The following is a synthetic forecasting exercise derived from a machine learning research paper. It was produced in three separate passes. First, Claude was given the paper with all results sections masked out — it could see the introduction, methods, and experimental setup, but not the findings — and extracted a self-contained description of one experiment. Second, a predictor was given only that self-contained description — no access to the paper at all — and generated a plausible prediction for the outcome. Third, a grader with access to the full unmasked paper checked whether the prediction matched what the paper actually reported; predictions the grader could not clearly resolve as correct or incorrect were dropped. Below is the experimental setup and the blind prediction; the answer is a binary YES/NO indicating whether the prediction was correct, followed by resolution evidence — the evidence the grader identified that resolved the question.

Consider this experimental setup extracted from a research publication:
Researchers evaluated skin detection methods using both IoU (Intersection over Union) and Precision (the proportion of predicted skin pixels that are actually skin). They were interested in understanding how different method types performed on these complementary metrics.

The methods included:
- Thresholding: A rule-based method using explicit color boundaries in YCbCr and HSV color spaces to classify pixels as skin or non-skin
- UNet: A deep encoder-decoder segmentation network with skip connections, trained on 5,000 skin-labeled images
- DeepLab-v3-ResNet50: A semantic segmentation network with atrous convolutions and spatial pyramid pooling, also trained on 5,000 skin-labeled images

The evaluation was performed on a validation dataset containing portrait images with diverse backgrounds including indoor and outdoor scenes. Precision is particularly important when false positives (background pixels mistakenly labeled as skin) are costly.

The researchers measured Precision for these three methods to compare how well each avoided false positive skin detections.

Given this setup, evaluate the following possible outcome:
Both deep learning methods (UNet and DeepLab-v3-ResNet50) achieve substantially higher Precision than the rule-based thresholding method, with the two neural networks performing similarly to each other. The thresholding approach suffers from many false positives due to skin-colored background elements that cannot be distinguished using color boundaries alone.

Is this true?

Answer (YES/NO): YES